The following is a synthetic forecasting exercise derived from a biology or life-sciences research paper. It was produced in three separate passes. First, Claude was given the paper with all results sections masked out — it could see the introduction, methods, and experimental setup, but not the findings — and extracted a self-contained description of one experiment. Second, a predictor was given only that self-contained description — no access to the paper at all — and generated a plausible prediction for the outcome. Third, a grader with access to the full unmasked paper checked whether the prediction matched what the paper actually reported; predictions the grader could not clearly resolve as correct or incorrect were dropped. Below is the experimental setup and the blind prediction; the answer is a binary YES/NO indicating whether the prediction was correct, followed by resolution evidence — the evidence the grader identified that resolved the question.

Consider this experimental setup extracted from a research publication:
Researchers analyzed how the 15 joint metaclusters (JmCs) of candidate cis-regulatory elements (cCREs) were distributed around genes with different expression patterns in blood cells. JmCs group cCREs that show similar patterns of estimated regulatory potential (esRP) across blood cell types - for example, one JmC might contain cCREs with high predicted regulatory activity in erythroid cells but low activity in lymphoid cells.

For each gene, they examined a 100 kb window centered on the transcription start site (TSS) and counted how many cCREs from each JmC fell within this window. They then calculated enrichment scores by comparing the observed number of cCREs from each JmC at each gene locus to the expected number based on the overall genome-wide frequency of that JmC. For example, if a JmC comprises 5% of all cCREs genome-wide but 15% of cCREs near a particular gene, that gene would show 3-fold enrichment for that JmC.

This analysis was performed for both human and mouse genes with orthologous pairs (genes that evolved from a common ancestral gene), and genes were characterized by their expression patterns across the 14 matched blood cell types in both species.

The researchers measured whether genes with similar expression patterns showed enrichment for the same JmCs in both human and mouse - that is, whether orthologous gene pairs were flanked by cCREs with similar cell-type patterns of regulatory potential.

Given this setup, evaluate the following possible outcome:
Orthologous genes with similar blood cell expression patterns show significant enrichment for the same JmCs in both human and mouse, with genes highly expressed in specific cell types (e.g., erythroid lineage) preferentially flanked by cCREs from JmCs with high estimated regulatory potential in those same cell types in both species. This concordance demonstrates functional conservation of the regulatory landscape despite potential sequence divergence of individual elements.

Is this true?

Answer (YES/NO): YES